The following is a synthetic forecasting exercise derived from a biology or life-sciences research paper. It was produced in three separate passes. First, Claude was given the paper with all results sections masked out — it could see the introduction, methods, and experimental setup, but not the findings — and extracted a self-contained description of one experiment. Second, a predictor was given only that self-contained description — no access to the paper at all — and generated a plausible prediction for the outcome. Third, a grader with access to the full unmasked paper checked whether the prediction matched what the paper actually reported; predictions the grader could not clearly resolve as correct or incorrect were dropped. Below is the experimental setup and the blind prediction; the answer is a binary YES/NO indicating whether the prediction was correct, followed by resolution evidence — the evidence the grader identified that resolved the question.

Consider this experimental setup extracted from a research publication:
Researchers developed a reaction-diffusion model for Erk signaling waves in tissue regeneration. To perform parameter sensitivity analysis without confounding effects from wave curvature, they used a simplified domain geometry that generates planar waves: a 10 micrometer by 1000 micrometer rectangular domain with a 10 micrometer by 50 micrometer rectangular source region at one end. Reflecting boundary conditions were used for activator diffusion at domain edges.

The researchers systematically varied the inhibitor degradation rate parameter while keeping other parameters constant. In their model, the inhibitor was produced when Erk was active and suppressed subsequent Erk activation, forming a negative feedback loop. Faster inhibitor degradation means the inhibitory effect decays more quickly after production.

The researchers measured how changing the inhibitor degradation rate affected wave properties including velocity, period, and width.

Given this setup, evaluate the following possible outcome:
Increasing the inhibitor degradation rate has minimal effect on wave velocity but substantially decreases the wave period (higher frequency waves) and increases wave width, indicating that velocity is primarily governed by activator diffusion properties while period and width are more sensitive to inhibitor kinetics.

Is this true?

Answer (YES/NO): NO